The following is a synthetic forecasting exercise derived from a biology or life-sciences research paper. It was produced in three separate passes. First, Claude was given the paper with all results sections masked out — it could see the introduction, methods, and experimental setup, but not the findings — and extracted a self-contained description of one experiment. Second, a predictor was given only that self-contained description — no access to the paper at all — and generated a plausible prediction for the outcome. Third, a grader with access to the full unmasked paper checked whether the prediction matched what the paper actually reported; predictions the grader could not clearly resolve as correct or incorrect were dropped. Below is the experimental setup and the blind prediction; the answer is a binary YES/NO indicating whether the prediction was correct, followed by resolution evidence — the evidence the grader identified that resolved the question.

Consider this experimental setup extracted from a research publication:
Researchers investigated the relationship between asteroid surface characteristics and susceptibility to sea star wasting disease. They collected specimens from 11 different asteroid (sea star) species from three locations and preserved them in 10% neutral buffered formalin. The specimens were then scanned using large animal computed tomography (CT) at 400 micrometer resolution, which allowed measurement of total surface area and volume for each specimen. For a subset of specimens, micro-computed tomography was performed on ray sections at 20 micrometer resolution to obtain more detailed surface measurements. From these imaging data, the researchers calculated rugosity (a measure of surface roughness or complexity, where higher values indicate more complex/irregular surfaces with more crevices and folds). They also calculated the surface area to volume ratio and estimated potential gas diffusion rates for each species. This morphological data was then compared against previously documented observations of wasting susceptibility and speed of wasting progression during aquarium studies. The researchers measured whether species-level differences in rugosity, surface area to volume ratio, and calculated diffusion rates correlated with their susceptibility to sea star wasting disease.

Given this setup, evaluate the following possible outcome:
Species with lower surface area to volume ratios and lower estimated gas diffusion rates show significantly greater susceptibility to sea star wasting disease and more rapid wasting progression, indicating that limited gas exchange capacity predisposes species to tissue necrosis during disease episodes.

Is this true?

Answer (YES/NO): NO